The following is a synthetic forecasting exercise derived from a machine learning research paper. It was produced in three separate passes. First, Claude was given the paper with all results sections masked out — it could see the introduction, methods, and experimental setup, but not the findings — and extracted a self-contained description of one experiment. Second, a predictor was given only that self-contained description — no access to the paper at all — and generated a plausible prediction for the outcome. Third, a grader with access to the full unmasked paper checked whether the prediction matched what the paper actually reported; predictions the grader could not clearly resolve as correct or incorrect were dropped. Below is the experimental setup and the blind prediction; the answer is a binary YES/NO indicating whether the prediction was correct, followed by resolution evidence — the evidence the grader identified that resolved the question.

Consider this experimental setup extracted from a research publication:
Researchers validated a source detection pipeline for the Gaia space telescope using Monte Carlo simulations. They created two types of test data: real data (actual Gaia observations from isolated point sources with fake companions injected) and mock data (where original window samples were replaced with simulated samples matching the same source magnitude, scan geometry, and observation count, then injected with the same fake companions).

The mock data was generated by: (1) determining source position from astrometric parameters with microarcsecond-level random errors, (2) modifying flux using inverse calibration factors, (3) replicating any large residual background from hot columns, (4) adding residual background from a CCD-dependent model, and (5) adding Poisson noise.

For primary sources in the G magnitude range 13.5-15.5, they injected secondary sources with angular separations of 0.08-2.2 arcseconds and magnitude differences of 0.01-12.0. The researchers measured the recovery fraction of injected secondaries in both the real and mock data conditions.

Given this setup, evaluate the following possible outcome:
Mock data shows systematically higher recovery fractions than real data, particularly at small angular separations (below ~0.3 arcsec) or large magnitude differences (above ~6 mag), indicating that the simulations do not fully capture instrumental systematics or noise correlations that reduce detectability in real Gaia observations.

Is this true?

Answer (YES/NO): NO